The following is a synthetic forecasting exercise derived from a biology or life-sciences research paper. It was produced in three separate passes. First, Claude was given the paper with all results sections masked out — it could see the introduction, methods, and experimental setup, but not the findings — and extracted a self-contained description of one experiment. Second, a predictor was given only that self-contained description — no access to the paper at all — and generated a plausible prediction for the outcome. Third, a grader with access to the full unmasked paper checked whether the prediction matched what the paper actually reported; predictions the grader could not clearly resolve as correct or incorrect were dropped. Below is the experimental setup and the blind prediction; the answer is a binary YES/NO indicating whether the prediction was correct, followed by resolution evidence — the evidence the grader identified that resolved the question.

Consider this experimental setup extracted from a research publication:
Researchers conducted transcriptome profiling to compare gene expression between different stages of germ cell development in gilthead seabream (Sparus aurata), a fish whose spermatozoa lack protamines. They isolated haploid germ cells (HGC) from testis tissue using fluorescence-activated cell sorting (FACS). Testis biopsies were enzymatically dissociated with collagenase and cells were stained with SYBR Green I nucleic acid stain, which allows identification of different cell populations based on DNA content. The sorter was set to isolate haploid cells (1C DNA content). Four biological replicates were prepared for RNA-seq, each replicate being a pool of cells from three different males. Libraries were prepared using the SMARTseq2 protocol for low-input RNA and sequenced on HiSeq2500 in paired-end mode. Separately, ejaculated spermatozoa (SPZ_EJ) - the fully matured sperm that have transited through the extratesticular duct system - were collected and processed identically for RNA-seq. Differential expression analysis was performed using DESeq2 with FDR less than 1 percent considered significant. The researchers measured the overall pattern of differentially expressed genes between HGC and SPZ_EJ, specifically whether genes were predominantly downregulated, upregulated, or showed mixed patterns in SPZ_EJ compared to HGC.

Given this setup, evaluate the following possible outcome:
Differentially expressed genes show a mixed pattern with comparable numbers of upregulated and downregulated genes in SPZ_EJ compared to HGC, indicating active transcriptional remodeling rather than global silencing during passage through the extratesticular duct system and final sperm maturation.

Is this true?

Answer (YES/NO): YES